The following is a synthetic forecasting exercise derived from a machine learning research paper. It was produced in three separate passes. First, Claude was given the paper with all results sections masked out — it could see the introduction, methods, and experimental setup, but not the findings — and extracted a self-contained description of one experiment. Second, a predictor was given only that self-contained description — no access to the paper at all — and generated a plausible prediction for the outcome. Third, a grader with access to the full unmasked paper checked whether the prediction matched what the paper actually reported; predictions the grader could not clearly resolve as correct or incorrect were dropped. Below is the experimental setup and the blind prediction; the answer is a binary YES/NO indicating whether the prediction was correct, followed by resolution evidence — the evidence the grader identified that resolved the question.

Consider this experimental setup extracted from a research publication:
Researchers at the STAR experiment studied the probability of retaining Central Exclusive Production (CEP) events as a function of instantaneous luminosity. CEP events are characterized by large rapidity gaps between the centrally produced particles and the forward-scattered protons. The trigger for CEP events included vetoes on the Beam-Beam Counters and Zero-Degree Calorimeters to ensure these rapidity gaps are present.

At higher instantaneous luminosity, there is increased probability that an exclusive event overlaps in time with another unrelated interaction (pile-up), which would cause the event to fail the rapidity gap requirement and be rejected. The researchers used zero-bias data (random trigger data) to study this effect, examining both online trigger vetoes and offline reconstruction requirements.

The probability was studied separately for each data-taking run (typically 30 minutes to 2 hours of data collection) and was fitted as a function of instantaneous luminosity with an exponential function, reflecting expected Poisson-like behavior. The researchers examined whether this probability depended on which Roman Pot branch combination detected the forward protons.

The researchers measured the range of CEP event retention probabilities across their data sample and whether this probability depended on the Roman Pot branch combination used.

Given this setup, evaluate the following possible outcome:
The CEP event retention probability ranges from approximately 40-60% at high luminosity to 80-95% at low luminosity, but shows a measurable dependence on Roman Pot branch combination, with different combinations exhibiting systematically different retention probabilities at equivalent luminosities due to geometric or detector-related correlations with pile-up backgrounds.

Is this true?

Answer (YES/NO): NO